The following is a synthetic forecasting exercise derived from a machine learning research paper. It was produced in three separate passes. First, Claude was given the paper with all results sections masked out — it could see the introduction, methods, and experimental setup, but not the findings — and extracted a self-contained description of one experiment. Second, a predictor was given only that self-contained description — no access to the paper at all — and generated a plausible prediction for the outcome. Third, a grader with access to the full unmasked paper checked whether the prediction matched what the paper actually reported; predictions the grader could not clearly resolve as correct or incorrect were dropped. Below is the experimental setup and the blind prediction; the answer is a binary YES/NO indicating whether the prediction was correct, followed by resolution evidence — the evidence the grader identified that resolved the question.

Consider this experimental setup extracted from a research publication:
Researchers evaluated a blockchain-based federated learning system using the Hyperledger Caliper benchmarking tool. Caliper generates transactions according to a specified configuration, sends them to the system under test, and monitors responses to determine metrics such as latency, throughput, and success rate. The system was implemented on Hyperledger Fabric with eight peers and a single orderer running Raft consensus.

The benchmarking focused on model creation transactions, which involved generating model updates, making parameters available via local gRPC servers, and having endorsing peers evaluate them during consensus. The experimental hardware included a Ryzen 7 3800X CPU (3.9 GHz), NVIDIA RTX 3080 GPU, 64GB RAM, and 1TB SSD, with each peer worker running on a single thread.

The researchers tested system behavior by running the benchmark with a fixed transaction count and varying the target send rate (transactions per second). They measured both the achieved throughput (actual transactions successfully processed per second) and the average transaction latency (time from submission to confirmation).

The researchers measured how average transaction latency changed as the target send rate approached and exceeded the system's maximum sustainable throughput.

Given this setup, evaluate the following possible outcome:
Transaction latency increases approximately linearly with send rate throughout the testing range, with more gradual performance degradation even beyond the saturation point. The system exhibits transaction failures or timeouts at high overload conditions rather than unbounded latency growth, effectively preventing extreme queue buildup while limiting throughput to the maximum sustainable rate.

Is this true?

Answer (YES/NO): NO